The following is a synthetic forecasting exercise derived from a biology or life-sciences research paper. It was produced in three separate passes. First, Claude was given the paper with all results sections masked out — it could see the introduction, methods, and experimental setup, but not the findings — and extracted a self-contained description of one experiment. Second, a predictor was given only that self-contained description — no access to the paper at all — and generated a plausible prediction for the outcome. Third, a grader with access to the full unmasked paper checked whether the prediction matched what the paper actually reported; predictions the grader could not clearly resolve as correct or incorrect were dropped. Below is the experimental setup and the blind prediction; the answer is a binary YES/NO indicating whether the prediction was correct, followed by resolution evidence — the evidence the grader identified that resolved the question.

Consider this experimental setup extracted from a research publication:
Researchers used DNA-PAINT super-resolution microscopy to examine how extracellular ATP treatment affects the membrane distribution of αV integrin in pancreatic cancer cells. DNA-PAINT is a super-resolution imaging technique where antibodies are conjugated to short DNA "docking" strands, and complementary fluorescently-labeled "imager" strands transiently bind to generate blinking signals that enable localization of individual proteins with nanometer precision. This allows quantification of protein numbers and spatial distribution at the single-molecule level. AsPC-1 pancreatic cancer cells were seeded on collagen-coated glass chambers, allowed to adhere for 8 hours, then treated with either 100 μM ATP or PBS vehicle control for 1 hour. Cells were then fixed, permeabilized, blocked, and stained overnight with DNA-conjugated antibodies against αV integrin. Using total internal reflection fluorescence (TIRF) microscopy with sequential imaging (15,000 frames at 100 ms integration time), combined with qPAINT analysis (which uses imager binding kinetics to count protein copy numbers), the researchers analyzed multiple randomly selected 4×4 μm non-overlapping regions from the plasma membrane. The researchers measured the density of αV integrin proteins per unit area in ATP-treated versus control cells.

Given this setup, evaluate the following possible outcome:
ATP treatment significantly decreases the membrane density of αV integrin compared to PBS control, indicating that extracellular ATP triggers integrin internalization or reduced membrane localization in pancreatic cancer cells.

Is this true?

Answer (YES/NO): NO